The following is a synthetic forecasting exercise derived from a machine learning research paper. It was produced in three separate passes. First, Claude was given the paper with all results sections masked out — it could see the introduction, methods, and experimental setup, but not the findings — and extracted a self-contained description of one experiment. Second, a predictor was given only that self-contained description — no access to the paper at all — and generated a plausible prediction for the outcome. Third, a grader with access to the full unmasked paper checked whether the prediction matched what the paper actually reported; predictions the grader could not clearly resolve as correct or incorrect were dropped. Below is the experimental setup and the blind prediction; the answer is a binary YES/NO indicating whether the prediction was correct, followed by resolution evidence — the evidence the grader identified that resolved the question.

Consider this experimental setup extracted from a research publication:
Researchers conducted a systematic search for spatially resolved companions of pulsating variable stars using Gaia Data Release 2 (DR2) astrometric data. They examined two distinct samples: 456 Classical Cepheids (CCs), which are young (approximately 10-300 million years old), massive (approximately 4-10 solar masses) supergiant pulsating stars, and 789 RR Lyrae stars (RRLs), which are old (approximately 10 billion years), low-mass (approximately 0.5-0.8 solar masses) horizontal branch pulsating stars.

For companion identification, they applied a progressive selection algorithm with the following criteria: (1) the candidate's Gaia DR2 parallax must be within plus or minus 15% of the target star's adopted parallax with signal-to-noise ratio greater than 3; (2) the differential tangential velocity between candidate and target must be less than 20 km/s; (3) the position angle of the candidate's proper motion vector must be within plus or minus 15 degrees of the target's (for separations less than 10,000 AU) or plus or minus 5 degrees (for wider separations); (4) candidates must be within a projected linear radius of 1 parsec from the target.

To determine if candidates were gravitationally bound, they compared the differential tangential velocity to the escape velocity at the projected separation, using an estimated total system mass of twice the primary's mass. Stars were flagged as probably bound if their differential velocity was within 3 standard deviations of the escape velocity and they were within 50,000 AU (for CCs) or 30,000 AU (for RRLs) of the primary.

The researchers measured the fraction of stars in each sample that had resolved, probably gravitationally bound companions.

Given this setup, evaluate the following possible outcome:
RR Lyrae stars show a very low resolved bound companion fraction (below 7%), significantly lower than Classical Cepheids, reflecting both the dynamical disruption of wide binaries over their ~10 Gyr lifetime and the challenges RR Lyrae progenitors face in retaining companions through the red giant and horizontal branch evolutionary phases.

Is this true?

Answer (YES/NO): YES